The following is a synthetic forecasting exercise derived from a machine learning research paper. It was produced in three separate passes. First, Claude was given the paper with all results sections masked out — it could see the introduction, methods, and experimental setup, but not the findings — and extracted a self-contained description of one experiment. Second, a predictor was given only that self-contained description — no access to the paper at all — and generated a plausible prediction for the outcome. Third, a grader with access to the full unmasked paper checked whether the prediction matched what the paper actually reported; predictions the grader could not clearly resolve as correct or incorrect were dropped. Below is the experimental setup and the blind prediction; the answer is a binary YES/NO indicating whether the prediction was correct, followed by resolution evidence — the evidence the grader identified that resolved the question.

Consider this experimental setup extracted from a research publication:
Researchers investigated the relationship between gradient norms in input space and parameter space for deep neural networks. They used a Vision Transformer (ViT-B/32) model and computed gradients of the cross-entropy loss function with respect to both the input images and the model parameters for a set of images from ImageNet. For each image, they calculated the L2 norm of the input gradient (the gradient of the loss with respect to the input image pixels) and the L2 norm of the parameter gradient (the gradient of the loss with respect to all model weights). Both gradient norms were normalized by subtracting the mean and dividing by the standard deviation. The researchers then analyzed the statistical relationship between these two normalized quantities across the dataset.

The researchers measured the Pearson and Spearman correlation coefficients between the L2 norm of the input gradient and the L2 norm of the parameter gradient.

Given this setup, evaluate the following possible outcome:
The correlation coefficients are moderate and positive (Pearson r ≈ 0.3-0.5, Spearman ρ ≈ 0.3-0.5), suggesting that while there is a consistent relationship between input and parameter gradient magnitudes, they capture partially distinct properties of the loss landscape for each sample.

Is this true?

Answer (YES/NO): NO